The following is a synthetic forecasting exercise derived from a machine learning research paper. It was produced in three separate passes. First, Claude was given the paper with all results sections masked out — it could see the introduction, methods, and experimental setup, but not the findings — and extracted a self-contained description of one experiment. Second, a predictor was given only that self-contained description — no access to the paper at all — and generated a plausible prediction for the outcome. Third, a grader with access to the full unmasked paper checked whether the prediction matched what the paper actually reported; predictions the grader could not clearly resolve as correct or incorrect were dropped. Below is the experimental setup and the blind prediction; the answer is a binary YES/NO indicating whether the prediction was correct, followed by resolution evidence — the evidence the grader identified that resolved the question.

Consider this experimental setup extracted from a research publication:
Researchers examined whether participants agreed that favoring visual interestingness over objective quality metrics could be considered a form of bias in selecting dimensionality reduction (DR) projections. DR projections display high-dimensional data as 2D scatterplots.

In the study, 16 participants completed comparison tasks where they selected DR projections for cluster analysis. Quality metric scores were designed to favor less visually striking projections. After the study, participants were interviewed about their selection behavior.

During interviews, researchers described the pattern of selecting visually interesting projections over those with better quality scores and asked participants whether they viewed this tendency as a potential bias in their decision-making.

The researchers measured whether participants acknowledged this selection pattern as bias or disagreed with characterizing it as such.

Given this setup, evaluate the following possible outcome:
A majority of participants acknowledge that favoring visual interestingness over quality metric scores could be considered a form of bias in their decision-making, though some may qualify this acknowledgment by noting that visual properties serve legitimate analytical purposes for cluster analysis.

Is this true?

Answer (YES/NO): NO